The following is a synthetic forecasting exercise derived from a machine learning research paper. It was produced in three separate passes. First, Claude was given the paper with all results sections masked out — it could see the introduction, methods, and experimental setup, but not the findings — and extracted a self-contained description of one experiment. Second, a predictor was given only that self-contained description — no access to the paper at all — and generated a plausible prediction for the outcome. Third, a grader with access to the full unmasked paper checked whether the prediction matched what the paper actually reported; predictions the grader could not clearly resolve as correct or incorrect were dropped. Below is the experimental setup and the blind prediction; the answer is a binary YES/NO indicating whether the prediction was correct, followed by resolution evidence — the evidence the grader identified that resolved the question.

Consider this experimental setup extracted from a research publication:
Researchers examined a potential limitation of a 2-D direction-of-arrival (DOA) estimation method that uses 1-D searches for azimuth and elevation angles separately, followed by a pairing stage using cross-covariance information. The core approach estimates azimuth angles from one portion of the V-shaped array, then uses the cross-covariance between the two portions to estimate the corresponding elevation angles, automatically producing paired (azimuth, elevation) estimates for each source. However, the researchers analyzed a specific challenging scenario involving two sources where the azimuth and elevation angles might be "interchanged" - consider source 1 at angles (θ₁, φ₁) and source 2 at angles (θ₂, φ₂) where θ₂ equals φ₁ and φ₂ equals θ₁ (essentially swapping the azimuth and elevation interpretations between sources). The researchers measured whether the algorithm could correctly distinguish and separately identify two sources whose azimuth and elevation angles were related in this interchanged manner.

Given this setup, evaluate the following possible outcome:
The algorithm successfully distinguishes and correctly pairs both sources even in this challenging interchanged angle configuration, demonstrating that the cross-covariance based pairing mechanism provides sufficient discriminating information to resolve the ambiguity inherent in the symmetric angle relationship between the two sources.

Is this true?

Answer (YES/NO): NO